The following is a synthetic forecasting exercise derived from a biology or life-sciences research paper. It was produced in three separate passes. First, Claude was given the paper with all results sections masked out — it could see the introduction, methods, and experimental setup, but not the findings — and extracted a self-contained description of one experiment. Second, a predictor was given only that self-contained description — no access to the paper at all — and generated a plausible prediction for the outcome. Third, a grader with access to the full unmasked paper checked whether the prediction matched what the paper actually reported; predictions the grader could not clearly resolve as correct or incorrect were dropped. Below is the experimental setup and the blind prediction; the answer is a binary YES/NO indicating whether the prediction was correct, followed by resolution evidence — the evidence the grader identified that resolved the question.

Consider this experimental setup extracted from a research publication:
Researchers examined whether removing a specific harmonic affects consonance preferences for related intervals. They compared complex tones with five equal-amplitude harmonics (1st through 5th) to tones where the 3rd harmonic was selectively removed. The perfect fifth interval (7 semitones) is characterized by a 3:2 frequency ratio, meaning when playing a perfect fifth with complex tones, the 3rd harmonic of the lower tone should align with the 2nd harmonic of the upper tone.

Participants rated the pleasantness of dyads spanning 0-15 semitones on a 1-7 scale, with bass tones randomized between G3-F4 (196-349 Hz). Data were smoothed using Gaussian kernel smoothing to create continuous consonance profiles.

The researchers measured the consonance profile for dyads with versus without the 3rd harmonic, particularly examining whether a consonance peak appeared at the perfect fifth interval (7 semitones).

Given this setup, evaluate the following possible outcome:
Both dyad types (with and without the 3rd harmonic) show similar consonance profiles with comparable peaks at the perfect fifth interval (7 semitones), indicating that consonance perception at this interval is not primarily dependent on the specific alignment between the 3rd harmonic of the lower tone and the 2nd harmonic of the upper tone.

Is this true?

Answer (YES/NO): YES